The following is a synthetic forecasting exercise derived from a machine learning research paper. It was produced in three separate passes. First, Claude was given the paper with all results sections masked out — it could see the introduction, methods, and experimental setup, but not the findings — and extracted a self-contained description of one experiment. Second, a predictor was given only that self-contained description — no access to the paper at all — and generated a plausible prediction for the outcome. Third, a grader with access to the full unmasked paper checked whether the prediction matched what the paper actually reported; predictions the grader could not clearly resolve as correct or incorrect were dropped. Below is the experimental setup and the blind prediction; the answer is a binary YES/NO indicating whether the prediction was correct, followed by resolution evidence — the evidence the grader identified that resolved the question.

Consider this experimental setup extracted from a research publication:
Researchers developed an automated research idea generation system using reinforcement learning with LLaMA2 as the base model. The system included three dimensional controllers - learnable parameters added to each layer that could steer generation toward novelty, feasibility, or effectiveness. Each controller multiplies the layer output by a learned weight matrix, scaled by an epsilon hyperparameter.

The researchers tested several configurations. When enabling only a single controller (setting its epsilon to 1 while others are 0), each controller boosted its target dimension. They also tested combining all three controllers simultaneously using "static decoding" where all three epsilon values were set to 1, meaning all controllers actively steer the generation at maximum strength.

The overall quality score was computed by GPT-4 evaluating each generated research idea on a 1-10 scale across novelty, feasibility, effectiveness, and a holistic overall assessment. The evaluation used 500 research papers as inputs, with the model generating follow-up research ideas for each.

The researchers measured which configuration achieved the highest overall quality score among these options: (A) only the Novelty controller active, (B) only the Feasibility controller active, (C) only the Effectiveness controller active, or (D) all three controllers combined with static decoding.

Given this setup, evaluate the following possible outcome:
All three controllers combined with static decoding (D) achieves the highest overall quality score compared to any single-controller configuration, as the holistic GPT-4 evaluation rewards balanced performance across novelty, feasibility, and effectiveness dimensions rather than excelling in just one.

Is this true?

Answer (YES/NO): NO